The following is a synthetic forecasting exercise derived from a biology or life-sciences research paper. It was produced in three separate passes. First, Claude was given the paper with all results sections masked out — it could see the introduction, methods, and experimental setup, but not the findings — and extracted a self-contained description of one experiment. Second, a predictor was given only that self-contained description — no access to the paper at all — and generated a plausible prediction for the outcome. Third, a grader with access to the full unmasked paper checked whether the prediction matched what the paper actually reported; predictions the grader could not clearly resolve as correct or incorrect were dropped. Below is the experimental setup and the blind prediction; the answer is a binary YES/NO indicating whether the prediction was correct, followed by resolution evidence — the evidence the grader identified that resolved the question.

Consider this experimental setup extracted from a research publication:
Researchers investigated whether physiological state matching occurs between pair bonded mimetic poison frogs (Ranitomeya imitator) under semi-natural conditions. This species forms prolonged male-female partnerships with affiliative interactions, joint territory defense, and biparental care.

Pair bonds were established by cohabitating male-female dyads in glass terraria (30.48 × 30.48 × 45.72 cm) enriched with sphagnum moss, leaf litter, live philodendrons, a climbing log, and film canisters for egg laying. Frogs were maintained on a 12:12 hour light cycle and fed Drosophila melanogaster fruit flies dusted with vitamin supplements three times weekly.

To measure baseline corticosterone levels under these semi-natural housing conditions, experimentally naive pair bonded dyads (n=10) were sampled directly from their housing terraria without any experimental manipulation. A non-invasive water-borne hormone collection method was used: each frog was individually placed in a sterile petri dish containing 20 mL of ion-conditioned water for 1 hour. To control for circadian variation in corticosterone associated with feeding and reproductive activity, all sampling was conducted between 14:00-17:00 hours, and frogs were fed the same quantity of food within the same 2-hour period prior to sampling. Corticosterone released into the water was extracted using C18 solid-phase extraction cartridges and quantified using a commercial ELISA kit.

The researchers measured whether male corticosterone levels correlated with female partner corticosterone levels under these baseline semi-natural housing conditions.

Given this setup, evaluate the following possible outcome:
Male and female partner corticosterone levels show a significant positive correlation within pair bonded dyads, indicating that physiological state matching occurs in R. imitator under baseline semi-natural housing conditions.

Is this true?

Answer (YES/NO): YES